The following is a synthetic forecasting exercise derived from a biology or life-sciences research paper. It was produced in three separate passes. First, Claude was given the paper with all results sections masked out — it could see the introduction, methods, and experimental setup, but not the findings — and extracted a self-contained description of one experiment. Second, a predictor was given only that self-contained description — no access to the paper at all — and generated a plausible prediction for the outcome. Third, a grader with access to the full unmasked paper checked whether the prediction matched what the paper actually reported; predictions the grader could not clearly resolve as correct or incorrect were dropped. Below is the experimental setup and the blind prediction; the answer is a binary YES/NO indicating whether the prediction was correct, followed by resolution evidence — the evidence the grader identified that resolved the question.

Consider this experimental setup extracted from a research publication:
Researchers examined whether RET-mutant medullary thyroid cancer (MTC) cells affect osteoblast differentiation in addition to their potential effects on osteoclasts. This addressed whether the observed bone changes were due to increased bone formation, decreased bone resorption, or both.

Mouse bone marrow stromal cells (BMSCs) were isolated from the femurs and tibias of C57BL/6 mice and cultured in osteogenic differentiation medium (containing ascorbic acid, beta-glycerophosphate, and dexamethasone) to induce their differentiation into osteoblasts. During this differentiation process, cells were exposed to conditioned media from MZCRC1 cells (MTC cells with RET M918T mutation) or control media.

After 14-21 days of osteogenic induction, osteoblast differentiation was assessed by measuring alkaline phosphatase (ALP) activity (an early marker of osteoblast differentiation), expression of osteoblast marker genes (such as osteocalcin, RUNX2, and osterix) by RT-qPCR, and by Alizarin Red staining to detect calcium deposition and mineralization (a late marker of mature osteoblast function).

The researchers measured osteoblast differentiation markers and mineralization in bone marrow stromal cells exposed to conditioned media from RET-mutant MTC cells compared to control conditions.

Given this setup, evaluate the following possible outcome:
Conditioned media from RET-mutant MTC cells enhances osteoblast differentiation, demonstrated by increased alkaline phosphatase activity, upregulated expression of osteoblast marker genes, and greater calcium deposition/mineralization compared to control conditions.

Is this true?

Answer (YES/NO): YES